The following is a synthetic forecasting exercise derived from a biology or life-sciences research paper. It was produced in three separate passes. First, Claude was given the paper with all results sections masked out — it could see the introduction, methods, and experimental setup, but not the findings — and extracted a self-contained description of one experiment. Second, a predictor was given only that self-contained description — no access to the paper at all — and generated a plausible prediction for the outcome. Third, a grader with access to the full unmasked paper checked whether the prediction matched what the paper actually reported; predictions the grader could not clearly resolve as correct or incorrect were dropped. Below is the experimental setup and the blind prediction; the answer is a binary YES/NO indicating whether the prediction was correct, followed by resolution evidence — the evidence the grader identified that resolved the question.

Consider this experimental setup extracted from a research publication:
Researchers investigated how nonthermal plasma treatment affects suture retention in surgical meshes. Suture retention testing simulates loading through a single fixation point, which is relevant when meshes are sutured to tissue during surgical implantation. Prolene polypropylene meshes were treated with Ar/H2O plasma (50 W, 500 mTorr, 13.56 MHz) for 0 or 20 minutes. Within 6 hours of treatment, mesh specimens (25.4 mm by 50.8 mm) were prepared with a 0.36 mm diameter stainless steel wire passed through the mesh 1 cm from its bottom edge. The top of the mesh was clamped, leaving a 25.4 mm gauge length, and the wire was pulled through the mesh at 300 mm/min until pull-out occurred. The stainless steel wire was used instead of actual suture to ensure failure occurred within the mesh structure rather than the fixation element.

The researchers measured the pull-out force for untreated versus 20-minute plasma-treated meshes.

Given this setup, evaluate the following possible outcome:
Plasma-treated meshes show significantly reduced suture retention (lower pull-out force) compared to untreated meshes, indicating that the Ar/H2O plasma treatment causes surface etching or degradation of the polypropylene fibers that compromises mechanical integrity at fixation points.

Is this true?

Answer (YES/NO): YES